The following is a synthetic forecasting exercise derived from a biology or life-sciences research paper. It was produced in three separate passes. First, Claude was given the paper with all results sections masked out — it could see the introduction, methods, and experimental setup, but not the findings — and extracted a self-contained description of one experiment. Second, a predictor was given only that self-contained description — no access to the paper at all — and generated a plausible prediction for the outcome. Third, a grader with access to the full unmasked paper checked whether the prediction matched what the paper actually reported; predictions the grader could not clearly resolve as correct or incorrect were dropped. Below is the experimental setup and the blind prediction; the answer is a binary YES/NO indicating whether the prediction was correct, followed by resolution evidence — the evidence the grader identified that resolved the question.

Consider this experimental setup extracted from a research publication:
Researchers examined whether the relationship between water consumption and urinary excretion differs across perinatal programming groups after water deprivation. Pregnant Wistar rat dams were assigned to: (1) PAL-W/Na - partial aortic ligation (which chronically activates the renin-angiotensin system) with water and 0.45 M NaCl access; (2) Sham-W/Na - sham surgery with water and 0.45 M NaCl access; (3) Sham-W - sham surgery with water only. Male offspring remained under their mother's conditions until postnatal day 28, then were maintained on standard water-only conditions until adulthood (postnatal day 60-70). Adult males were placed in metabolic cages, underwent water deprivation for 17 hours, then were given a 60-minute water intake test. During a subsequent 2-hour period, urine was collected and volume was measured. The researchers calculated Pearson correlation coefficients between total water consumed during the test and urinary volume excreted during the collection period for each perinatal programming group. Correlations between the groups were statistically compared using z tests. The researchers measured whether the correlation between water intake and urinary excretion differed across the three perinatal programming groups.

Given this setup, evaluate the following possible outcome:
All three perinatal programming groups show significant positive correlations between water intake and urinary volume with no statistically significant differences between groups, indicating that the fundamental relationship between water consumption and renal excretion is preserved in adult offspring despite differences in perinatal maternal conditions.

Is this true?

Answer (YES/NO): NO